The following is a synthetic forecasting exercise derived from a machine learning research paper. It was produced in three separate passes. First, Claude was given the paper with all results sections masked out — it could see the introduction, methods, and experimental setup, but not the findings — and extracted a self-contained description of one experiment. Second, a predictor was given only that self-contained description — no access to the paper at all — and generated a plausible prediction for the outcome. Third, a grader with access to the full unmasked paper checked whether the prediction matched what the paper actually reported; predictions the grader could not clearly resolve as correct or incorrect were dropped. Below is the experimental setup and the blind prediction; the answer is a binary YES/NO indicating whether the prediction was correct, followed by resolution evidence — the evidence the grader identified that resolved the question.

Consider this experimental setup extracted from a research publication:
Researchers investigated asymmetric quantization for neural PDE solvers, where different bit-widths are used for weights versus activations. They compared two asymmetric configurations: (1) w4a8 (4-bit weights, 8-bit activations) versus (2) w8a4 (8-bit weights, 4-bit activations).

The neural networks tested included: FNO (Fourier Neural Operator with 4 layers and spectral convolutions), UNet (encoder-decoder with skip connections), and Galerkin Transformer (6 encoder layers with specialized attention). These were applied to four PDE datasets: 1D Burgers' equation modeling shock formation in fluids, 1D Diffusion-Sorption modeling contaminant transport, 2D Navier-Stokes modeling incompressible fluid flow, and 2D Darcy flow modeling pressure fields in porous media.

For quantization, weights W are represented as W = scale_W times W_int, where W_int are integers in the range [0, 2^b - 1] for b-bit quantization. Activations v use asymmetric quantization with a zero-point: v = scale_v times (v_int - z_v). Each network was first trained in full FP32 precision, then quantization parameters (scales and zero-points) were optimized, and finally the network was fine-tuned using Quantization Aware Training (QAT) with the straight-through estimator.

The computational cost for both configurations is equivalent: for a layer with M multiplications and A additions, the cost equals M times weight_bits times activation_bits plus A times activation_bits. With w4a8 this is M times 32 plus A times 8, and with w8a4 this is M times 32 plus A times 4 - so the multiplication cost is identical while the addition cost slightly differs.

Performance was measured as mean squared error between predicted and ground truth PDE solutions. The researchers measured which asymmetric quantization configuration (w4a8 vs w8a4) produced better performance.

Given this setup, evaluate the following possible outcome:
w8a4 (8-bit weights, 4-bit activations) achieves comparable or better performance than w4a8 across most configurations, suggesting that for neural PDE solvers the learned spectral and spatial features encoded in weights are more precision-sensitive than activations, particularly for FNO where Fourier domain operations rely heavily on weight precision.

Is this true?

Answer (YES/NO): NO